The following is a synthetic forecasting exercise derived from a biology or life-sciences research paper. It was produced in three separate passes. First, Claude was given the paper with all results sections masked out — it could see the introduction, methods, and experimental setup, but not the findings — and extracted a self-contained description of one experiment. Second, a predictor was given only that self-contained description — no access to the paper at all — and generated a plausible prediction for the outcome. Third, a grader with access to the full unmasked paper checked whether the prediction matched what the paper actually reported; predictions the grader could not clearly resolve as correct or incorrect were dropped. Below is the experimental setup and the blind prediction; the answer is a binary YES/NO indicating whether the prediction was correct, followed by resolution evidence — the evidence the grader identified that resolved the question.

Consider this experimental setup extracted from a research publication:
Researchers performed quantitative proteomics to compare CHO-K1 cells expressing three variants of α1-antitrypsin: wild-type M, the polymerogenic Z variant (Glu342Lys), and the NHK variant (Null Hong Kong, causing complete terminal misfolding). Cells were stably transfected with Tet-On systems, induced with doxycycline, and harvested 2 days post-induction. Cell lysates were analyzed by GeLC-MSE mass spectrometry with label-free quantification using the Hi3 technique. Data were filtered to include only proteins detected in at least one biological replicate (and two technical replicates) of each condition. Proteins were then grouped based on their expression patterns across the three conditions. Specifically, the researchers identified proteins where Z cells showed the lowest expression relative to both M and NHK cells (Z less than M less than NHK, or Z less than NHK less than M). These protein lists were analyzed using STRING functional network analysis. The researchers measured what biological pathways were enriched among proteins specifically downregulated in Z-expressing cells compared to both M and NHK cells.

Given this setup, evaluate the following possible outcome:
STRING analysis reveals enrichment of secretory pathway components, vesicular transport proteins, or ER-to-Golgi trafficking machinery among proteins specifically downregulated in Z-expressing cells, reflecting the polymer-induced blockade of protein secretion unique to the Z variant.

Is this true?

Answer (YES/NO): NO